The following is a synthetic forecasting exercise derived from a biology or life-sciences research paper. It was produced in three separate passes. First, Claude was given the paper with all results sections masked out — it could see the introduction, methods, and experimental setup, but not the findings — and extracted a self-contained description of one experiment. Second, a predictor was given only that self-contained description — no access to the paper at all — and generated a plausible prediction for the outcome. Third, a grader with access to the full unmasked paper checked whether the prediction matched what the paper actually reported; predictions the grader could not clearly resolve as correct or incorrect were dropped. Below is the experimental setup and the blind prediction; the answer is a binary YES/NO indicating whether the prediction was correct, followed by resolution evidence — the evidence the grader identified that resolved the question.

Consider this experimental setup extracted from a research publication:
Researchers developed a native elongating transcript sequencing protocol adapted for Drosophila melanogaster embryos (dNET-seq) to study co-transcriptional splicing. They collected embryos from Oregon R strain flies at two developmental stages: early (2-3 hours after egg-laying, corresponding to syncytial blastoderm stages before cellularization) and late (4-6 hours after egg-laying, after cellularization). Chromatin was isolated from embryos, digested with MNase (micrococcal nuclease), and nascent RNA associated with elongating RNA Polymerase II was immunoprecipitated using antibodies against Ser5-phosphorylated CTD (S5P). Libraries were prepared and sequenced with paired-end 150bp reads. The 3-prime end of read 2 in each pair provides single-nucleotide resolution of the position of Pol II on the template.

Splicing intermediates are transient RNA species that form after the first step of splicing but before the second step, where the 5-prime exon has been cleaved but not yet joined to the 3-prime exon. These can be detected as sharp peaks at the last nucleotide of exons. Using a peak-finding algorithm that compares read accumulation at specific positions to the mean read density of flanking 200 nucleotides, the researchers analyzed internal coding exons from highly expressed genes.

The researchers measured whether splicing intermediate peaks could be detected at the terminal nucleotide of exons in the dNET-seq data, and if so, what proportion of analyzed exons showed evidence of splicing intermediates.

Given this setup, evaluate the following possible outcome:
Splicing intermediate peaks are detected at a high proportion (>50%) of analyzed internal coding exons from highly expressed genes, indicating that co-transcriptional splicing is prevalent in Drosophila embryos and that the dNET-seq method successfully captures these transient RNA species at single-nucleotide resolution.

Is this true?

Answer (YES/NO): YES